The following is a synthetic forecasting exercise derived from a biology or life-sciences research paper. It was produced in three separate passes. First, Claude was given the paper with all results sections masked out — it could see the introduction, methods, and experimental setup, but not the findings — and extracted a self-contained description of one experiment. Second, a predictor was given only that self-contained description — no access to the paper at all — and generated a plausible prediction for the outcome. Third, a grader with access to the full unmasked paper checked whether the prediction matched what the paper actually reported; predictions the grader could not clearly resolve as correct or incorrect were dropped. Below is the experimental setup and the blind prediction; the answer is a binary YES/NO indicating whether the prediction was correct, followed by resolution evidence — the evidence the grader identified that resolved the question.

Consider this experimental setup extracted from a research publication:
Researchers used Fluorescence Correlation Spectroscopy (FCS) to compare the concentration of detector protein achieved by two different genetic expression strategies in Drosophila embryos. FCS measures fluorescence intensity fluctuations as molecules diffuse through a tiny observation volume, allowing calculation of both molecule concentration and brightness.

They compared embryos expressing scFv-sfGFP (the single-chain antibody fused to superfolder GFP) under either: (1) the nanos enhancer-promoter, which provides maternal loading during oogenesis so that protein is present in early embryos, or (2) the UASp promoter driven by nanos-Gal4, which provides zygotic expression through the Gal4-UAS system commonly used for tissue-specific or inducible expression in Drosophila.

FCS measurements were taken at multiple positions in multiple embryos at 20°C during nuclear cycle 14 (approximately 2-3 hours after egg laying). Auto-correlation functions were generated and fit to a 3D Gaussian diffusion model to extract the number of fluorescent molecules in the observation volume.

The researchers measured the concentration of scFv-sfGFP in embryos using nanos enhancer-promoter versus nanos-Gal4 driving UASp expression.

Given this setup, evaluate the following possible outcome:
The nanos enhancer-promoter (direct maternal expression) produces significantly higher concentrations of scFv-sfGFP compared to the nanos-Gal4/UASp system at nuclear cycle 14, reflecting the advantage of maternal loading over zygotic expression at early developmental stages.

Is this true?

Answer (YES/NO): NO